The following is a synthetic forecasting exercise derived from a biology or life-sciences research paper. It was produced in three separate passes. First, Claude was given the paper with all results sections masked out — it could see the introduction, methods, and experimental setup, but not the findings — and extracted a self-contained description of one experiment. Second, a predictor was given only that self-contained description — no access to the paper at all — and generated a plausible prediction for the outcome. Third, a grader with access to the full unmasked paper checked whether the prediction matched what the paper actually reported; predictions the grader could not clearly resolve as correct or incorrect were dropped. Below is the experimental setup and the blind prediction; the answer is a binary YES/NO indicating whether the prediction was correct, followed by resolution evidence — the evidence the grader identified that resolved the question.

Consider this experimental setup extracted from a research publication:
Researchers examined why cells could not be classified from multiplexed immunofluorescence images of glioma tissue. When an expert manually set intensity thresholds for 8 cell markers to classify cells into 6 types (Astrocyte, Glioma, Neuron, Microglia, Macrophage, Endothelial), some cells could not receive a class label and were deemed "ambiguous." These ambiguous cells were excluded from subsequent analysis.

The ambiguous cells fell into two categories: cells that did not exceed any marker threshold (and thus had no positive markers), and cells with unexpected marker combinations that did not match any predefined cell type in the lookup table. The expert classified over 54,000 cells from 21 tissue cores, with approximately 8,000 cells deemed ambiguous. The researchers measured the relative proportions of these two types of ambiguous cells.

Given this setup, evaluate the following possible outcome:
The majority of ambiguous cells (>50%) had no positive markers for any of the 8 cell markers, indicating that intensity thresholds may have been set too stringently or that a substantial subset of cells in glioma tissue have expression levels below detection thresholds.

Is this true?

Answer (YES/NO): NO